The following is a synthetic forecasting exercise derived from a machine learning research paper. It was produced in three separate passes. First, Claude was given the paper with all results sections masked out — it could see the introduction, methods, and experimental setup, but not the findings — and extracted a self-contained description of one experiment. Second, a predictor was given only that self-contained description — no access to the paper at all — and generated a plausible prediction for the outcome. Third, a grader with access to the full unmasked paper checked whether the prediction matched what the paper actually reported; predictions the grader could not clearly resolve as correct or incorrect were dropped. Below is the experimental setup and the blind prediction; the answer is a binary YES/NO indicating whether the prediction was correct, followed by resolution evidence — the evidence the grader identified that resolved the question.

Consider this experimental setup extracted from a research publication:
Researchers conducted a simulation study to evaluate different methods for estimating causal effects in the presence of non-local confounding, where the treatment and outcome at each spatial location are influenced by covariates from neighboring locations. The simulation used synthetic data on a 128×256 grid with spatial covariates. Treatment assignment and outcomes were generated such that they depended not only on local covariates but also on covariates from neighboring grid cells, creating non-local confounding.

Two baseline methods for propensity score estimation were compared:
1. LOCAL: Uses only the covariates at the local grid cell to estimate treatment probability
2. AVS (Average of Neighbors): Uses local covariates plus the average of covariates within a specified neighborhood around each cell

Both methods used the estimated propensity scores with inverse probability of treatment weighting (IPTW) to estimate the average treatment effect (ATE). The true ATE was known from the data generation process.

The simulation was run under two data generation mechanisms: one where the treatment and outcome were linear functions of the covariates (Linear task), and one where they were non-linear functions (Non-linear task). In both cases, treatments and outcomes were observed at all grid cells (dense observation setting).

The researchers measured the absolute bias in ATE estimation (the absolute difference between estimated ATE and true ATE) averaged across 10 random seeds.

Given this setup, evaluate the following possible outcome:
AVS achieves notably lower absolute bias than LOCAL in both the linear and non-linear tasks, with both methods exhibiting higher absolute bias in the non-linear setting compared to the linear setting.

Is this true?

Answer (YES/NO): NO